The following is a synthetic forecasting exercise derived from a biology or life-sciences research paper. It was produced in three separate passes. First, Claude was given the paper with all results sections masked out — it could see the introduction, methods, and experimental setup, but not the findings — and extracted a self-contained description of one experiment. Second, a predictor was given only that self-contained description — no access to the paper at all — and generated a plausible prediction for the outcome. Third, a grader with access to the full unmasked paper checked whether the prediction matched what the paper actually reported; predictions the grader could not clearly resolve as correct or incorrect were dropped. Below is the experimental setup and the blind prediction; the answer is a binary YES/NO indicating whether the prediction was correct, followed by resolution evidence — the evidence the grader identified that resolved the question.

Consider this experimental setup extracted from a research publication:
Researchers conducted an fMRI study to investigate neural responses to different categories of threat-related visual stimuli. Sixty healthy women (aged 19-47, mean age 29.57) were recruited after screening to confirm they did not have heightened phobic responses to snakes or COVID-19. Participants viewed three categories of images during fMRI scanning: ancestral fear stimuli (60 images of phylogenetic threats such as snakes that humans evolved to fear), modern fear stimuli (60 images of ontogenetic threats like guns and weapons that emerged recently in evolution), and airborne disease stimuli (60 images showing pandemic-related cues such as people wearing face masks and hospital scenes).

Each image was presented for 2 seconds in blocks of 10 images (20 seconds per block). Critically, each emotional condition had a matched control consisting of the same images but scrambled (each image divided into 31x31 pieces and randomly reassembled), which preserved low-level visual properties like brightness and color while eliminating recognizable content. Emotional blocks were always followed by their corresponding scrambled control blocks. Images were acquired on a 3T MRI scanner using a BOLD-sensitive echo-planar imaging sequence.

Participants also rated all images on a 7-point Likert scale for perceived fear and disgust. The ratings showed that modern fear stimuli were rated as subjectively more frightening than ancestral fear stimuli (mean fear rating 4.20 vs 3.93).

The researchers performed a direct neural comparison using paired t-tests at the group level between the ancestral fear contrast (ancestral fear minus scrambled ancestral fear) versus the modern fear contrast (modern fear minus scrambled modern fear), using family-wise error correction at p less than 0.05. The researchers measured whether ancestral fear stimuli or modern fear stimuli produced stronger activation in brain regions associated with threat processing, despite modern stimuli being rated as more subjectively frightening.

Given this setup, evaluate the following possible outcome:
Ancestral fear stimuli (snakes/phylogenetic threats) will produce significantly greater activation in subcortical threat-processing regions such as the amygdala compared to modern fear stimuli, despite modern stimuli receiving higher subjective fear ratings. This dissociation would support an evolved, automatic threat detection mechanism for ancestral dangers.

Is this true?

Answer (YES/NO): NO